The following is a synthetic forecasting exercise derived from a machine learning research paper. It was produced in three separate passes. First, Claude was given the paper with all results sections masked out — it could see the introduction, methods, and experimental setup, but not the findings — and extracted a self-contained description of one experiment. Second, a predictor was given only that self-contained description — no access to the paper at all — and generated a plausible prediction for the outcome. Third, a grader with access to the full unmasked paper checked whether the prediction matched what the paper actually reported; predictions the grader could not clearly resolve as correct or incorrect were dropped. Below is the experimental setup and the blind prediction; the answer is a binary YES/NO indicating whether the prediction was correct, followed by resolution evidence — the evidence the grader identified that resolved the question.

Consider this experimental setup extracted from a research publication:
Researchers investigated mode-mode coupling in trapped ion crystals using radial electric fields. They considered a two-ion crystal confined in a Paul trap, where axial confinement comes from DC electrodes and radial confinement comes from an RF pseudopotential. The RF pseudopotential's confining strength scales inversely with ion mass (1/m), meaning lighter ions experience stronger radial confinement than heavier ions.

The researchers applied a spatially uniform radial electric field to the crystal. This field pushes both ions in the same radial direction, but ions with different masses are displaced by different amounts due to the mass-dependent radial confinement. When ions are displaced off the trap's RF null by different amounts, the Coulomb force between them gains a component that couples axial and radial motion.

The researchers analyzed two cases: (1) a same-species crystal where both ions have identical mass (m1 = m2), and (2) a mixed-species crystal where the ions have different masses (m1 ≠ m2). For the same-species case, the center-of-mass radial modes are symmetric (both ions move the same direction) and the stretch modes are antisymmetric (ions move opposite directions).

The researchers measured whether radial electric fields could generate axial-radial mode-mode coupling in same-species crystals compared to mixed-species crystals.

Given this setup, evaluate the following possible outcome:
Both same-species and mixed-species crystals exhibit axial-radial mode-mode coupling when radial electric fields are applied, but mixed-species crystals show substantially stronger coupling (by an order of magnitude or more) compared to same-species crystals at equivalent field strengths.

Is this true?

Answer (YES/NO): NO